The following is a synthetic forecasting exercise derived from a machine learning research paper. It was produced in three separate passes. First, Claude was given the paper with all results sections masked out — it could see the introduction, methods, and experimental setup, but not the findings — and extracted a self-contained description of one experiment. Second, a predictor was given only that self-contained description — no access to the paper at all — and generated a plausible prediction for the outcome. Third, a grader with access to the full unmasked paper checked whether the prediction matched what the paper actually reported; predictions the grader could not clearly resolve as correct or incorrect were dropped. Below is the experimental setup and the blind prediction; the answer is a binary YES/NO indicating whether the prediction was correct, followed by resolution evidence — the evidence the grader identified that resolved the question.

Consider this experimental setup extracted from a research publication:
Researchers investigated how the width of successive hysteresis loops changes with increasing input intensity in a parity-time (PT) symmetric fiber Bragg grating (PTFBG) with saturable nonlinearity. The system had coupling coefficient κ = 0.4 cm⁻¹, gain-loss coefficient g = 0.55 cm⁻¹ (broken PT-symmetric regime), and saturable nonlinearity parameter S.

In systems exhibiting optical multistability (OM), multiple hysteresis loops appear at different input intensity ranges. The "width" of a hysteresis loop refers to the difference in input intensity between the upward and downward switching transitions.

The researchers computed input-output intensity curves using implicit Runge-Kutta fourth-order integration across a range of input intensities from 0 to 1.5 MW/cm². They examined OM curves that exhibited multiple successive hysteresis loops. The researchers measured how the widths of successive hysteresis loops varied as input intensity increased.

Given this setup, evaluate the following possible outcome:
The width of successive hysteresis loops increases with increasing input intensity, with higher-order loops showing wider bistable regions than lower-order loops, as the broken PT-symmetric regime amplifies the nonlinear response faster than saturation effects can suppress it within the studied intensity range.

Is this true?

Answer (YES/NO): YES